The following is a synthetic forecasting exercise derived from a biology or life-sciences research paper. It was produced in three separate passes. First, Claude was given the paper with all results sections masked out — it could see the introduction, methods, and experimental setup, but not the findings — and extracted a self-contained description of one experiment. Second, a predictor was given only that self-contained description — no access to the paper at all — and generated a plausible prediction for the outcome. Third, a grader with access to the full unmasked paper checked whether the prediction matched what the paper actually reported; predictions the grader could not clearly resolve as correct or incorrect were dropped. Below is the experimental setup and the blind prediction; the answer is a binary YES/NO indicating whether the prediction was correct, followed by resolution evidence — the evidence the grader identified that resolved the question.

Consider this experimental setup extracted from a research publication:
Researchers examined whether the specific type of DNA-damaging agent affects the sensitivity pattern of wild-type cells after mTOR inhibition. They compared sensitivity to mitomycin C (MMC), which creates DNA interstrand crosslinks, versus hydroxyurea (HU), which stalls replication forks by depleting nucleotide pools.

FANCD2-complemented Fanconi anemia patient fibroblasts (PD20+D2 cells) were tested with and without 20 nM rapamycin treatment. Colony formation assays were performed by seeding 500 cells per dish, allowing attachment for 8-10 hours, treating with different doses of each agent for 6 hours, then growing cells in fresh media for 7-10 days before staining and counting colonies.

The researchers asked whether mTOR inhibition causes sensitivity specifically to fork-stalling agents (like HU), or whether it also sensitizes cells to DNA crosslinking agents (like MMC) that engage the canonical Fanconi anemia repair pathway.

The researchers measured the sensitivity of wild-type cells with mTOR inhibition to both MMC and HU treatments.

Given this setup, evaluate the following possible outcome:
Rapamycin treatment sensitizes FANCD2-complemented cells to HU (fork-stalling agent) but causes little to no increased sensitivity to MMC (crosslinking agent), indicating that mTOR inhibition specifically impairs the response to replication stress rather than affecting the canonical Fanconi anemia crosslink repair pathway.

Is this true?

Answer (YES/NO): YES